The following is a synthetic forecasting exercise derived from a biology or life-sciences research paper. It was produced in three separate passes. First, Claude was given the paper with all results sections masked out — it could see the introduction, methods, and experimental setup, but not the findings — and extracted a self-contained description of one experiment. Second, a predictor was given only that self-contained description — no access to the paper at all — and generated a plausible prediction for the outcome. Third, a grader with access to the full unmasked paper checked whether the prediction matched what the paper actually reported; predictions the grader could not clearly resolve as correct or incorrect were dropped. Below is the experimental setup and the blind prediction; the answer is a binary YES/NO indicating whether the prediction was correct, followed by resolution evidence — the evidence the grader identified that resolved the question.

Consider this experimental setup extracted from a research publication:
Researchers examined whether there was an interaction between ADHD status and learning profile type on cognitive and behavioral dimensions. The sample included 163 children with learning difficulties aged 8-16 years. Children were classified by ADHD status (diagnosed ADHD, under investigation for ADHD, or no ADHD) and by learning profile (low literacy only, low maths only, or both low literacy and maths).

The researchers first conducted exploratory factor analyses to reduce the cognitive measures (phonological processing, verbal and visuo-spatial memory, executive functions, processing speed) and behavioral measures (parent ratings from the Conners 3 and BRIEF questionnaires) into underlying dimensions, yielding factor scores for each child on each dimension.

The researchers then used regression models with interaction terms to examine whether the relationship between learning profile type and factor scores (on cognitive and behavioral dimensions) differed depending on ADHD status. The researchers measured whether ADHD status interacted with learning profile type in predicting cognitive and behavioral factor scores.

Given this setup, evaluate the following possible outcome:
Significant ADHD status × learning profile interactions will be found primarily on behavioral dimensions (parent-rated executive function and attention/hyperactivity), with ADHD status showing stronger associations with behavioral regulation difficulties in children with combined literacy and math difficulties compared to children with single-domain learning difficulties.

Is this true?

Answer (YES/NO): NO